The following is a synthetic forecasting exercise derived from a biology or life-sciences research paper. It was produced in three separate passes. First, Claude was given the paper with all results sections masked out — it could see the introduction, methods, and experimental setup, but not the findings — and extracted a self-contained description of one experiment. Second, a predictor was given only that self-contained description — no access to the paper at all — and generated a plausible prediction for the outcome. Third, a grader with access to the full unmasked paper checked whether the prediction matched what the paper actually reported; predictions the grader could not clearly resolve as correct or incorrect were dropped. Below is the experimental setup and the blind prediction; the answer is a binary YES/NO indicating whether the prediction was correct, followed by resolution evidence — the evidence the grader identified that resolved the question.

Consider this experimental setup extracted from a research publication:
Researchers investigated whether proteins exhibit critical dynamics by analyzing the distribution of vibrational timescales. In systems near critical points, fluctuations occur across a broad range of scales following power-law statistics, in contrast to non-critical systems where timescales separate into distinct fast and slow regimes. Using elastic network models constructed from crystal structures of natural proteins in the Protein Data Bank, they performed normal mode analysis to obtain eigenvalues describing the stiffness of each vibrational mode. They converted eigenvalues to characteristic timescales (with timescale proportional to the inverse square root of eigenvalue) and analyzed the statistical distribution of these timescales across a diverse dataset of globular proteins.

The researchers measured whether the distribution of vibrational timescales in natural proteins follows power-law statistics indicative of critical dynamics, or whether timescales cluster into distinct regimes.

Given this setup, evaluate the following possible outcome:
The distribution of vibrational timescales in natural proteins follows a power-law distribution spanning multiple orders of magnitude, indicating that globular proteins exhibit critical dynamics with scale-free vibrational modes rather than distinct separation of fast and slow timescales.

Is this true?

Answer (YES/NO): YES